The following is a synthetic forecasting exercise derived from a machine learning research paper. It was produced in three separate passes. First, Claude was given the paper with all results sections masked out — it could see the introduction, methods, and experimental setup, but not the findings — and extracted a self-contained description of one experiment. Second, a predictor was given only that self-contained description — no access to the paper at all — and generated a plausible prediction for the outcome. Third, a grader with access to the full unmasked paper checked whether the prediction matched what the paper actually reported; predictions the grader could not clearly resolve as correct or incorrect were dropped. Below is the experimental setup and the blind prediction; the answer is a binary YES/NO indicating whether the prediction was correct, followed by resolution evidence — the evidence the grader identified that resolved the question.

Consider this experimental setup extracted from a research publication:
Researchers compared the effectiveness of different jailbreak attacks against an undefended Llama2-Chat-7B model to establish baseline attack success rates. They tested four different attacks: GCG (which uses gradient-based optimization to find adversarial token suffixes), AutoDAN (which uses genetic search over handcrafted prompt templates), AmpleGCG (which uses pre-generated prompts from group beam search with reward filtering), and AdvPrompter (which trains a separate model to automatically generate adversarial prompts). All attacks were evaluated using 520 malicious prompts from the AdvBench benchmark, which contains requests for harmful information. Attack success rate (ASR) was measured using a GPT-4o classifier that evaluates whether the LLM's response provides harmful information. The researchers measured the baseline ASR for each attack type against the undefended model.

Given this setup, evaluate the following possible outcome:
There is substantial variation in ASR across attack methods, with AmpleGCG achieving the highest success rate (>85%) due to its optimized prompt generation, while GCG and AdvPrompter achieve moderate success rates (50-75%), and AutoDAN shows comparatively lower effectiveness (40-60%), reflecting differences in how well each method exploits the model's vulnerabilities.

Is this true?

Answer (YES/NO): NO